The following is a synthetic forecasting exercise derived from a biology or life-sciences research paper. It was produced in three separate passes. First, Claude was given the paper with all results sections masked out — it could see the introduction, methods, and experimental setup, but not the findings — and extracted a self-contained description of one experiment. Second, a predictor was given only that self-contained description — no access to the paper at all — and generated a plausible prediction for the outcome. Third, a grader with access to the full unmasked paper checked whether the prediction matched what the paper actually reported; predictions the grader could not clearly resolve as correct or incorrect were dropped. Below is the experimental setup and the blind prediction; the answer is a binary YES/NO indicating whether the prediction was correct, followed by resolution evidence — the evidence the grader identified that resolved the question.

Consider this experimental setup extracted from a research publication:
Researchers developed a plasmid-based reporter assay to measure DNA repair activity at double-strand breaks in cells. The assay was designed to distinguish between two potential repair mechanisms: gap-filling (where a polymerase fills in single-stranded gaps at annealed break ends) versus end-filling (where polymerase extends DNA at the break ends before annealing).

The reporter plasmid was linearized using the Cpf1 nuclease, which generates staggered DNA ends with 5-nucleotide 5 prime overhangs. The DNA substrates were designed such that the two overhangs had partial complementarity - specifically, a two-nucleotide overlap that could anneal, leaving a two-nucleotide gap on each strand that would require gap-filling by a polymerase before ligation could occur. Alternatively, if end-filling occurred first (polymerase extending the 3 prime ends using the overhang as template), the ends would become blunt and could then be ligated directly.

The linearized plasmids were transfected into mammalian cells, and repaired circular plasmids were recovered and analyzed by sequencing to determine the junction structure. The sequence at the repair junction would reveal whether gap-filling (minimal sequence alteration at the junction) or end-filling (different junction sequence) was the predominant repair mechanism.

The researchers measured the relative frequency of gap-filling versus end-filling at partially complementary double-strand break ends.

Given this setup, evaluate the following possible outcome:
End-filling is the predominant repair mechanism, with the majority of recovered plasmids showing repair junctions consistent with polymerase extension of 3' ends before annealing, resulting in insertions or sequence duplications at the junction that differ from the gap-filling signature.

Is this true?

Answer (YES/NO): NO